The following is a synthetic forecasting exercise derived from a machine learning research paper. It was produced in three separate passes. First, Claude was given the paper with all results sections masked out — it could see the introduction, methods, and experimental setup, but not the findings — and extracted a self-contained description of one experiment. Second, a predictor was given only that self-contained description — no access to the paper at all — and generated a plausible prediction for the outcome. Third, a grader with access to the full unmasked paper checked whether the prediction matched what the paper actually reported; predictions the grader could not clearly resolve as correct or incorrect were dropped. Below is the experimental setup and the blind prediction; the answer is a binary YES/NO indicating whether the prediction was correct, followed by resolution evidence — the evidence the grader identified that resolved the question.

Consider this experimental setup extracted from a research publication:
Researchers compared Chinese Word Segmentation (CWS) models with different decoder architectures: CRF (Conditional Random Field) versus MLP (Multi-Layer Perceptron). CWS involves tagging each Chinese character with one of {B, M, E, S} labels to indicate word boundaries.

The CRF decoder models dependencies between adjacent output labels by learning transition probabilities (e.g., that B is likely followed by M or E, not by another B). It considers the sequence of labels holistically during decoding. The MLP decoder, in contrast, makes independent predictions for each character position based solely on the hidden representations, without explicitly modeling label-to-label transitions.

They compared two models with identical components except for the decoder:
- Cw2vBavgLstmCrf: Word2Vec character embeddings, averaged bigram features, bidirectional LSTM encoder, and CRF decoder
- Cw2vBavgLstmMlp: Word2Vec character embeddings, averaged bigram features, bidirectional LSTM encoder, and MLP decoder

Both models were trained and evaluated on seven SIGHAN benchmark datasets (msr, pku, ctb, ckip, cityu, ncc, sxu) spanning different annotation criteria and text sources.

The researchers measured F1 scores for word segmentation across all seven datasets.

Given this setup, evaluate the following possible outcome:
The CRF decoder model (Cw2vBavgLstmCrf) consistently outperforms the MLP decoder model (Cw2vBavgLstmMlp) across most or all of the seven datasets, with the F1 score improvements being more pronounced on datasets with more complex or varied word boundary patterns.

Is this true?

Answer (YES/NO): NO